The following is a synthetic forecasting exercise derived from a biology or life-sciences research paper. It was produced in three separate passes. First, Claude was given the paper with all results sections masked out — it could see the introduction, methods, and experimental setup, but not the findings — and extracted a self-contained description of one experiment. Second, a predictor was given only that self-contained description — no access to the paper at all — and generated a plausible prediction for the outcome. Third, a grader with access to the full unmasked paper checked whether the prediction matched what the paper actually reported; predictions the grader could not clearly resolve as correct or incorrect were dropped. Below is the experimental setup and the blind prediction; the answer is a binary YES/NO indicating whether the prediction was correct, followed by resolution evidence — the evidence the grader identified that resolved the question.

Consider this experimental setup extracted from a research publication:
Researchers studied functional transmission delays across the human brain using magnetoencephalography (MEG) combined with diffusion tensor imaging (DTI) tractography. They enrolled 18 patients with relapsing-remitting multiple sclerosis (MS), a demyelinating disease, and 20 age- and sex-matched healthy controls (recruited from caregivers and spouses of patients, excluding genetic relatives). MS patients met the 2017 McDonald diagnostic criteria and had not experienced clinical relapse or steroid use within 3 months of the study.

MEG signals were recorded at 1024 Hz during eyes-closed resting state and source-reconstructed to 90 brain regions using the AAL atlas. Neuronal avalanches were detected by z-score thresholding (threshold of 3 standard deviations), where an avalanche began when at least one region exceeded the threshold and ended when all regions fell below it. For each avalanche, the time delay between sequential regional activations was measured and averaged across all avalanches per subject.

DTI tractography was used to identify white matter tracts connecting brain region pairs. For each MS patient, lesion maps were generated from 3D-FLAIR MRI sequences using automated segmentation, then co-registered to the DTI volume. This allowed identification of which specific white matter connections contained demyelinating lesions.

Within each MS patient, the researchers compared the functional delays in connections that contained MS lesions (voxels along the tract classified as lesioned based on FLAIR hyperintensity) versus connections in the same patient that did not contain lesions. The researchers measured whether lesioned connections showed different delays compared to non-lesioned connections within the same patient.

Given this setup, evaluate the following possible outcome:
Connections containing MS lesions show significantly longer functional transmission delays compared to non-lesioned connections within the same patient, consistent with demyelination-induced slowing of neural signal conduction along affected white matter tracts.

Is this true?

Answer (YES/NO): YES